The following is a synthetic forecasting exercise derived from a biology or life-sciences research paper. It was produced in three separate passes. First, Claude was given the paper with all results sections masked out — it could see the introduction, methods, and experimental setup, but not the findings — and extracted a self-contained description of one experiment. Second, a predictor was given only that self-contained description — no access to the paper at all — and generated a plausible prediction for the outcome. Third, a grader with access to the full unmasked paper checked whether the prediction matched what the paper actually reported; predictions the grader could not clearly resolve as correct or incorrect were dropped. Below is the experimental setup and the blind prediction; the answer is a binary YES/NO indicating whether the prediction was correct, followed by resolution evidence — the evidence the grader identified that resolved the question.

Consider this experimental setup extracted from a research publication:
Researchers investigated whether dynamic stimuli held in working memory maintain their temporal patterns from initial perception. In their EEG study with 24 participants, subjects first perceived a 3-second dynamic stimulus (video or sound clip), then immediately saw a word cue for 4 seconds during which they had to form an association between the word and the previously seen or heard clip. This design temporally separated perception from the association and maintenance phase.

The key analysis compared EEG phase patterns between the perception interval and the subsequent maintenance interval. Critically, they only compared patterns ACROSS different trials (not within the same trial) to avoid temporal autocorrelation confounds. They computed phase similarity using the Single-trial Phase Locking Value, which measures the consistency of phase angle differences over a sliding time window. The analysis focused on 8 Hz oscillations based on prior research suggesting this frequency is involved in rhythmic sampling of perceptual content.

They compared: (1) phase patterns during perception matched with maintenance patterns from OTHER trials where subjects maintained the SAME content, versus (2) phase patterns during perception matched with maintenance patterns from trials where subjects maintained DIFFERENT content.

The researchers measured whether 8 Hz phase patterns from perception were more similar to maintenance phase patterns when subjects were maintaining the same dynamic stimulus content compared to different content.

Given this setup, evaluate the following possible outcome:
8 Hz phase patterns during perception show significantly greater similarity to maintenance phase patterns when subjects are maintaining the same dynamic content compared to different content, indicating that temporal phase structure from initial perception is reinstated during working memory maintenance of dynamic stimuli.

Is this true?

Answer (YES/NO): YES